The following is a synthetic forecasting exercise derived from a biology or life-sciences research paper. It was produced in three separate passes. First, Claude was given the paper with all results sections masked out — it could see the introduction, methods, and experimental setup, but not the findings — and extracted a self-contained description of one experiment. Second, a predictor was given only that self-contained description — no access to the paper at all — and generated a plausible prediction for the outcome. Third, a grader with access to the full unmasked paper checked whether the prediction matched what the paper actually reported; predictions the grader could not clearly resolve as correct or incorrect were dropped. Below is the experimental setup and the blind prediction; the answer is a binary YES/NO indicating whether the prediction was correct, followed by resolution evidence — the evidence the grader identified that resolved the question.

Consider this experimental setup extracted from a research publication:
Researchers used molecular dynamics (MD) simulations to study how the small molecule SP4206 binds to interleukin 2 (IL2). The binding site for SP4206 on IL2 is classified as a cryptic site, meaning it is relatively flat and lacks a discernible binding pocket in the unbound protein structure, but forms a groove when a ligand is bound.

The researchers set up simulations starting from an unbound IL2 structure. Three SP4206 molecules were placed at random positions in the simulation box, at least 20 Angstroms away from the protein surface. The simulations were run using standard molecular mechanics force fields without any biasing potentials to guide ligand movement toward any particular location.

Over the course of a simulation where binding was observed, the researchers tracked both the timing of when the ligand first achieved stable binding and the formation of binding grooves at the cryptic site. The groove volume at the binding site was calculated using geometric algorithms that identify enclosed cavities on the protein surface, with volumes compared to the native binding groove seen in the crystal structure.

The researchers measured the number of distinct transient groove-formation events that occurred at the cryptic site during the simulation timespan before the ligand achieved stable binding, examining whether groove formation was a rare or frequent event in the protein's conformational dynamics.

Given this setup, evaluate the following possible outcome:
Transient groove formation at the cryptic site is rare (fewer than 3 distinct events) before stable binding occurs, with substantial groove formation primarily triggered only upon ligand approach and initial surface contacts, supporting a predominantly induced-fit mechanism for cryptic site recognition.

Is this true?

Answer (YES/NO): NO